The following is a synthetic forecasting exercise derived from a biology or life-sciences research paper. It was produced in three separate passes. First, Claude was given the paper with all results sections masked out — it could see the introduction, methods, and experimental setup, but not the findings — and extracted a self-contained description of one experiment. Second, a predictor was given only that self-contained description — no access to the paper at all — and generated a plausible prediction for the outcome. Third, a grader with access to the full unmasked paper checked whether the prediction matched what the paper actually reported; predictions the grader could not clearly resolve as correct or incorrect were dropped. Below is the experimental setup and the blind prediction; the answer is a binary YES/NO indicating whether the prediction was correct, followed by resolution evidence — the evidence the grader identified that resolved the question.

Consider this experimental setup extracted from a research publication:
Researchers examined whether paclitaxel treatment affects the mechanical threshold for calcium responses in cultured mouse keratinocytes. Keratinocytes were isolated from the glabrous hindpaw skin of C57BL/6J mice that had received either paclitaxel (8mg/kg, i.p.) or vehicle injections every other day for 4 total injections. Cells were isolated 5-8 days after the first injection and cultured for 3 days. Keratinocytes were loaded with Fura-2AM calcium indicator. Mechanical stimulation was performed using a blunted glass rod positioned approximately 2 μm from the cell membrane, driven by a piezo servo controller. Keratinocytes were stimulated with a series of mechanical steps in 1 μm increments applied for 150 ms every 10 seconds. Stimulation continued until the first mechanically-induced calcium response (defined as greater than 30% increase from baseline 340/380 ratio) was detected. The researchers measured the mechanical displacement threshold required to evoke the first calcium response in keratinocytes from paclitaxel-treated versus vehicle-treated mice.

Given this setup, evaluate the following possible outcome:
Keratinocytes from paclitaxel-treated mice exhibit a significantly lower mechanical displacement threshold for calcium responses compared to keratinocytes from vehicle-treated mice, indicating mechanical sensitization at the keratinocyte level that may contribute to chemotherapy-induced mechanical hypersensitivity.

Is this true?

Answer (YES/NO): YES